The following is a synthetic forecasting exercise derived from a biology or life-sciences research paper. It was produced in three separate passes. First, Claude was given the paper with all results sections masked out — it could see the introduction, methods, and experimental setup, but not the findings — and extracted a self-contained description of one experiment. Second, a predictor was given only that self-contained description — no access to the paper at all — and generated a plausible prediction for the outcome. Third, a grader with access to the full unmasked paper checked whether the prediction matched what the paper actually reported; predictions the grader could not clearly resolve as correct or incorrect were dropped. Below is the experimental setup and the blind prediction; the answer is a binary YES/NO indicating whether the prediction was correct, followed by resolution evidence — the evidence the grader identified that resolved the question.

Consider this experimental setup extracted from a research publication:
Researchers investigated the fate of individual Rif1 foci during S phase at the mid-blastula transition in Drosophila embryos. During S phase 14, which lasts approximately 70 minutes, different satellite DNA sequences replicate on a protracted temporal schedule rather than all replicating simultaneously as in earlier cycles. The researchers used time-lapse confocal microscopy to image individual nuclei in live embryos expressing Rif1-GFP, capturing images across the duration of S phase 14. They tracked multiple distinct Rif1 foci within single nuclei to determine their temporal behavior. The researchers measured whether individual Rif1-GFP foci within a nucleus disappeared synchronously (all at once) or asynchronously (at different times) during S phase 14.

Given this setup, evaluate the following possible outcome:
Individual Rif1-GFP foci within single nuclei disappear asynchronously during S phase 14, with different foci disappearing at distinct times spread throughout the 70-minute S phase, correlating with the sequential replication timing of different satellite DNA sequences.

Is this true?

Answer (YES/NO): YES